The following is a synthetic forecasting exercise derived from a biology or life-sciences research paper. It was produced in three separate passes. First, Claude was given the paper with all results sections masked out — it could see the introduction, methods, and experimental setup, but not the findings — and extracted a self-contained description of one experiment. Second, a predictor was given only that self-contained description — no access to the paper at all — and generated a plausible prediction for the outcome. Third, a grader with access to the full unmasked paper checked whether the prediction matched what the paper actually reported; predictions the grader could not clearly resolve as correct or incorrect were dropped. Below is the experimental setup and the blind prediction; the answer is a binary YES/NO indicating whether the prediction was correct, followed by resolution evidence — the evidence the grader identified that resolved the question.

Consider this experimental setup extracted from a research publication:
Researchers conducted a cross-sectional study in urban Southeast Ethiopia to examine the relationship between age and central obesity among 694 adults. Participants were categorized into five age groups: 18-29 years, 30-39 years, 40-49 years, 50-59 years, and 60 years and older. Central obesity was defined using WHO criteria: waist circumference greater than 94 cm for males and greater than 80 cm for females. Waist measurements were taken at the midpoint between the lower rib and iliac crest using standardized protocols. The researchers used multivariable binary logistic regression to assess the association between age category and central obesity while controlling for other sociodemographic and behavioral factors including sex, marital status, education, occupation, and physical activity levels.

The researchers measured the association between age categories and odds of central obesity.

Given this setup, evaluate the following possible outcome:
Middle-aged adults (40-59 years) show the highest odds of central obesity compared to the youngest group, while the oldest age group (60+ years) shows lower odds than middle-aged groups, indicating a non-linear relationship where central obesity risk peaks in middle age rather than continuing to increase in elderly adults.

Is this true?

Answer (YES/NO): NO